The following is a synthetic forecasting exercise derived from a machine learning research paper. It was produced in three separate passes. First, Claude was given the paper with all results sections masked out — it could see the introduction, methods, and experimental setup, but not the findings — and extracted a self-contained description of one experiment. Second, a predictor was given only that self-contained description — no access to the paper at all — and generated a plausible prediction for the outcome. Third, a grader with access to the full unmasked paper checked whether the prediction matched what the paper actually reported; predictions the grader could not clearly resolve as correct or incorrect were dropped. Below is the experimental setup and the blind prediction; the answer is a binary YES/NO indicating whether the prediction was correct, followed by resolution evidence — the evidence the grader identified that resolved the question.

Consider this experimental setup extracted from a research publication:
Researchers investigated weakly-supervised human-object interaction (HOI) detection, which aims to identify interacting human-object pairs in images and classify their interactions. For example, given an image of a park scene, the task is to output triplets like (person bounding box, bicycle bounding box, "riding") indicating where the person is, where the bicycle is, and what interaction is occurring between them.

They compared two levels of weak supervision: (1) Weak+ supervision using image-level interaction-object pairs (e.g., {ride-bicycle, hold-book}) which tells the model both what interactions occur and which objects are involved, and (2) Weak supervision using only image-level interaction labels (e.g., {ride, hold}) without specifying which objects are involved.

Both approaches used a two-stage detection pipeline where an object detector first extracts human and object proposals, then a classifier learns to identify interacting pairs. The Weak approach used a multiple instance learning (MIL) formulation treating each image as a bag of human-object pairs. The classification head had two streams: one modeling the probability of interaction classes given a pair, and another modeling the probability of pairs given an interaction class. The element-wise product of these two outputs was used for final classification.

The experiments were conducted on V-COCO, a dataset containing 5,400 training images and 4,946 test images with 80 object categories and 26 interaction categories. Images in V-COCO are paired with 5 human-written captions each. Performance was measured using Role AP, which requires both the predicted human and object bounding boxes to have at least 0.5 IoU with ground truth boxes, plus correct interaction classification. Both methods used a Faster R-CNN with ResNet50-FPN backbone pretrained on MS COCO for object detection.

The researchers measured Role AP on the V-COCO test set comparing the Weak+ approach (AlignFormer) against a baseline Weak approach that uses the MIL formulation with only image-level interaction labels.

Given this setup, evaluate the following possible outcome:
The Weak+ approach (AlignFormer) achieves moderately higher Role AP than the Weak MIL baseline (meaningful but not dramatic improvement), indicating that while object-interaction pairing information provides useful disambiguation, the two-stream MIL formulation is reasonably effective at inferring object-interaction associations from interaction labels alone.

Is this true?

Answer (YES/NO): NO